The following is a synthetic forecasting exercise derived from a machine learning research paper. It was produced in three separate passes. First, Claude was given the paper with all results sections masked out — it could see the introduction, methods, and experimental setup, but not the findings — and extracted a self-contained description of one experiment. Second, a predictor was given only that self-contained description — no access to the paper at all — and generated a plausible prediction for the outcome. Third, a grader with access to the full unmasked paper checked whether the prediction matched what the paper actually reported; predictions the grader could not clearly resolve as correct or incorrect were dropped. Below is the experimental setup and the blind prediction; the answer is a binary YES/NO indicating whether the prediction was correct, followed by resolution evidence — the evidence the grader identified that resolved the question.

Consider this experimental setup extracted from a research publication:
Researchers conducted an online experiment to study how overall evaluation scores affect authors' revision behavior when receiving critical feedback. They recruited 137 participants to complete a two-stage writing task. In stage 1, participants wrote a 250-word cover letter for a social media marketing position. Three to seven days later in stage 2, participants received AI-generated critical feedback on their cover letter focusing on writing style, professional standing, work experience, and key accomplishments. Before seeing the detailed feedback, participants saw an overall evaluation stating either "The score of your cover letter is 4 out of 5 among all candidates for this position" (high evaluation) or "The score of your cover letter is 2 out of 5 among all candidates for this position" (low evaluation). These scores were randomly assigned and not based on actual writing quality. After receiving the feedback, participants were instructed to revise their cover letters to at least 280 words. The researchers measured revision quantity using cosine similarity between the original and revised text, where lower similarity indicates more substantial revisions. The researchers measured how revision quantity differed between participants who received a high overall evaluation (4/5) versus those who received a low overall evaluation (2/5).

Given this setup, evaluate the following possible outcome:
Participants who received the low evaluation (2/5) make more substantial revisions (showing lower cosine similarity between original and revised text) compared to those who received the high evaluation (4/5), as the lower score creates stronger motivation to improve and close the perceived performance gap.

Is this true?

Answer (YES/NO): YES